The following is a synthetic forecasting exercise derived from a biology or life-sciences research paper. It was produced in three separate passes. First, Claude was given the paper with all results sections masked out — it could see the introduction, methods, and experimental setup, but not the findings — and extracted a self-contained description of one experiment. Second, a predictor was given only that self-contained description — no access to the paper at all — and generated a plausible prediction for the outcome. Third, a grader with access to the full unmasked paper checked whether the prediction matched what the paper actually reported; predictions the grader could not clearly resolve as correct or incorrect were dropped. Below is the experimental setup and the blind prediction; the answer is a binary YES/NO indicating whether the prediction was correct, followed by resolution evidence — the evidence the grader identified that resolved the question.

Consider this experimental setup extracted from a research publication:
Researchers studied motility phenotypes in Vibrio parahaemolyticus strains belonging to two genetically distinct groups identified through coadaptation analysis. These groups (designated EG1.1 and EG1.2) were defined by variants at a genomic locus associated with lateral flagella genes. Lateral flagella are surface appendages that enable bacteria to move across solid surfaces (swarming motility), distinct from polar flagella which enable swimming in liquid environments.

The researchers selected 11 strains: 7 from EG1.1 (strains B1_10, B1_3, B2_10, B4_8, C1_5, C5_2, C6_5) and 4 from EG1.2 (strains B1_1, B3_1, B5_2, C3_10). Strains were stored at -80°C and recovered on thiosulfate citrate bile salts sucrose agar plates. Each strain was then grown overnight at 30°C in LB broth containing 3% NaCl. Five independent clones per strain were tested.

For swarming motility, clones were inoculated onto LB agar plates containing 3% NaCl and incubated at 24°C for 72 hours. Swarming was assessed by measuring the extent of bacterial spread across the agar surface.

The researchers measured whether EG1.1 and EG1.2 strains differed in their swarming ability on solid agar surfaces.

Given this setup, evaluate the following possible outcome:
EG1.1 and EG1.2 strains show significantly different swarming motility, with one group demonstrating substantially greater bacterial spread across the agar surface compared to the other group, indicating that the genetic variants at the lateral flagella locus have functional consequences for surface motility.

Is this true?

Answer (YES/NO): NO